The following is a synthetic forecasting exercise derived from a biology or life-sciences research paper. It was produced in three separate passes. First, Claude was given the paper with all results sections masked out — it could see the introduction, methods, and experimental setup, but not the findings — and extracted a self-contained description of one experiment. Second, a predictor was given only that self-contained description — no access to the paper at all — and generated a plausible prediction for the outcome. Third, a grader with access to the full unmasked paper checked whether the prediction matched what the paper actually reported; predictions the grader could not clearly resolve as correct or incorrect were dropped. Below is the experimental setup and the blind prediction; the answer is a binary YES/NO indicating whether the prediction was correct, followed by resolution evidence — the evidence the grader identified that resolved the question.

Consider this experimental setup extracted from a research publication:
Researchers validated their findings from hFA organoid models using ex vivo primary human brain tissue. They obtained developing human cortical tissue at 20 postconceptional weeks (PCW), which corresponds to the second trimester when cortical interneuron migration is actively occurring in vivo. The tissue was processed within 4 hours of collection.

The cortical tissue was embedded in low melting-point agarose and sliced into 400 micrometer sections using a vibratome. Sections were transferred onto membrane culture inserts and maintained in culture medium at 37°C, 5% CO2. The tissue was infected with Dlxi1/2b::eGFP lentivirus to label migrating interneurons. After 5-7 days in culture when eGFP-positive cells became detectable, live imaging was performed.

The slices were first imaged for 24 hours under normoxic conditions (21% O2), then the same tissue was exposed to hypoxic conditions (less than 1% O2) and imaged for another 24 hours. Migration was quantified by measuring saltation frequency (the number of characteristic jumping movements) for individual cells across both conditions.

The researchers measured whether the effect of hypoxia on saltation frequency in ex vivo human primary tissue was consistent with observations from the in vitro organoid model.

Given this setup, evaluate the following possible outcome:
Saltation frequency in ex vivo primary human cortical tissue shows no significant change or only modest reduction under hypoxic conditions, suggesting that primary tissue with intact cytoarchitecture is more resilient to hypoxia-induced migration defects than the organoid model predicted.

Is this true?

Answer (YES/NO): NO